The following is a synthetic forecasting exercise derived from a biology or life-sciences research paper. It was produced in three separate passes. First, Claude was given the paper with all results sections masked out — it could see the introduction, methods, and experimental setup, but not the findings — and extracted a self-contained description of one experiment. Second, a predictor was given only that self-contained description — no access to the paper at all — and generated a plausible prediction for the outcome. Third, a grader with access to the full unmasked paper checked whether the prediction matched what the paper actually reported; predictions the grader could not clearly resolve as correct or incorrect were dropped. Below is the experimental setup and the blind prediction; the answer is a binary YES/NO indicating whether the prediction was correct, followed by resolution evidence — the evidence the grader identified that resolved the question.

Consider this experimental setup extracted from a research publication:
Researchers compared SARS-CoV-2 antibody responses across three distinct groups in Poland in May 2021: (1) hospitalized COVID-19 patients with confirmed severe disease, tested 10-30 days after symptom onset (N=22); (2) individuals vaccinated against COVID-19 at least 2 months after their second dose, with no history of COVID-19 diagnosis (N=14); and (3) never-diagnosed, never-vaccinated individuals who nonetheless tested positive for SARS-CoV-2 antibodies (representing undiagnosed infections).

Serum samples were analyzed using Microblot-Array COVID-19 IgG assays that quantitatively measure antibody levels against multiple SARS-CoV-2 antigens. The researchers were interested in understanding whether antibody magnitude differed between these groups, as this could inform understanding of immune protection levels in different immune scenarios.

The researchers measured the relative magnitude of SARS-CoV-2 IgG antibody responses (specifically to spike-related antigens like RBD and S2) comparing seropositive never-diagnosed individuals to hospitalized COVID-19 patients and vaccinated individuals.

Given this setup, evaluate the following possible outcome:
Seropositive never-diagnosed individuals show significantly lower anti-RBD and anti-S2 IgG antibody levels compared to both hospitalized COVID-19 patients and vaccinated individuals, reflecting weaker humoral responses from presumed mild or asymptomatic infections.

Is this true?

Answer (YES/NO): NO